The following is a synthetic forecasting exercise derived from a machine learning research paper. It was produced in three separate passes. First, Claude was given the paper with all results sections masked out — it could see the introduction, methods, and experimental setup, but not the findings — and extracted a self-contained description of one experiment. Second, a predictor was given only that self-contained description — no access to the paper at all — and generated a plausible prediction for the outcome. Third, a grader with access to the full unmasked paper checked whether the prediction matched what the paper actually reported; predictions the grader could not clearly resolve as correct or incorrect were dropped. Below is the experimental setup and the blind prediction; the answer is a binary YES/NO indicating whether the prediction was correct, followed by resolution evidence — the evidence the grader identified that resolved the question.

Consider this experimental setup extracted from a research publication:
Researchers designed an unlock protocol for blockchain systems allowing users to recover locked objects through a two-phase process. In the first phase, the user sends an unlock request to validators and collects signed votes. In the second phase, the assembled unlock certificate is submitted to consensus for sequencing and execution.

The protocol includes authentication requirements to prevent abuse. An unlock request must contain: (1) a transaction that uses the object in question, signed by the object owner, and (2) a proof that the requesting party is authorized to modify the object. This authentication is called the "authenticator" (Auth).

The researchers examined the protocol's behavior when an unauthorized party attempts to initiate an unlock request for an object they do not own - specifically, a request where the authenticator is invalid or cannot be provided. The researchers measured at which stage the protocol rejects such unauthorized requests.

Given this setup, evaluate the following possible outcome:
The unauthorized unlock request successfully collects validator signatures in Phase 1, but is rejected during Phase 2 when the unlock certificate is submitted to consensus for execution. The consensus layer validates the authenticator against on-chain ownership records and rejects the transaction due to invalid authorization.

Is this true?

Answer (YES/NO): NO